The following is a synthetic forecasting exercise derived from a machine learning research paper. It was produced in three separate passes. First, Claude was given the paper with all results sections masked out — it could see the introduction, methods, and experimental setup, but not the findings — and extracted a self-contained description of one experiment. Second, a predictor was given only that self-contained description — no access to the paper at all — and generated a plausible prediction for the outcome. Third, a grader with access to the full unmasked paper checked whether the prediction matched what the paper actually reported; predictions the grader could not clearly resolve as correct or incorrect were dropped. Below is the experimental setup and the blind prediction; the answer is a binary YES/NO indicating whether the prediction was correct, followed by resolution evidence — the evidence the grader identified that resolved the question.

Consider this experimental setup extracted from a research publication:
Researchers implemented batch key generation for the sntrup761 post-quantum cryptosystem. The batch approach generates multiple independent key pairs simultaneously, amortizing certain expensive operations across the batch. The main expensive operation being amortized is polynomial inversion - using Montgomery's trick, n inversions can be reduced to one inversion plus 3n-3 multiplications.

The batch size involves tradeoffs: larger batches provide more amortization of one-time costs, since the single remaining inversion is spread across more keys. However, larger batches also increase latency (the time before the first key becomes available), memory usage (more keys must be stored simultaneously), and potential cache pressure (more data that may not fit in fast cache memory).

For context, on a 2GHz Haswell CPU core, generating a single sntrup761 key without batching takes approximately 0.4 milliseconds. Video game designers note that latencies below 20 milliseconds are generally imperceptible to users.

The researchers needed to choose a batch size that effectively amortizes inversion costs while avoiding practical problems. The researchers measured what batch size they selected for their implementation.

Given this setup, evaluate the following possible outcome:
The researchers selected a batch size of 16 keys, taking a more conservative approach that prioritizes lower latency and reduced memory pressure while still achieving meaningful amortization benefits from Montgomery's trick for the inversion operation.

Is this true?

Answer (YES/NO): NO